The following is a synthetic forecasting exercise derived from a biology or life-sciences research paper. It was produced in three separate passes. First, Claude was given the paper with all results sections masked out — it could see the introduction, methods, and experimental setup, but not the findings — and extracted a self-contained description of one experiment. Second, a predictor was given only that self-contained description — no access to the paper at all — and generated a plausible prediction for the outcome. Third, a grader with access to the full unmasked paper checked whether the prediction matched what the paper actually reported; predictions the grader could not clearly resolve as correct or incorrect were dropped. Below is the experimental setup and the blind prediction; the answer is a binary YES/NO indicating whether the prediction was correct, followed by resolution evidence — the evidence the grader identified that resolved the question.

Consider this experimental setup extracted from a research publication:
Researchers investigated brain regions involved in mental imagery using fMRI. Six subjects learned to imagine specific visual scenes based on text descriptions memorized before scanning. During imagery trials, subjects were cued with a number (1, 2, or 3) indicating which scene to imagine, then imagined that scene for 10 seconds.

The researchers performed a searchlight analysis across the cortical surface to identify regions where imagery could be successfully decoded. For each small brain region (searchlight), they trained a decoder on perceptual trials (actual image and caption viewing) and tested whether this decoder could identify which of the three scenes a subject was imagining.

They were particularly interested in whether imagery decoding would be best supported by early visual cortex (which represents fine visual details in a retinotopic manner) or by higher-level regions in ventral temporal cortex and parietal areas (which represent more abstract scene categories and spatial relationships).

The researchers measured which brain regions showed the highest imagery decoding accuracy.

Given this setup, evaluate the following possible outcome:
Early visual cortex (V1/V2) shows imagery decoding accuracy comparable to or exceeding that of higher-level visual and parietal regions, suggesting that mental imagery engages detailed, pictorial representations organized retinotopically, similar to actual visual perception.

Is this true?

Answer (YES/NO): NO